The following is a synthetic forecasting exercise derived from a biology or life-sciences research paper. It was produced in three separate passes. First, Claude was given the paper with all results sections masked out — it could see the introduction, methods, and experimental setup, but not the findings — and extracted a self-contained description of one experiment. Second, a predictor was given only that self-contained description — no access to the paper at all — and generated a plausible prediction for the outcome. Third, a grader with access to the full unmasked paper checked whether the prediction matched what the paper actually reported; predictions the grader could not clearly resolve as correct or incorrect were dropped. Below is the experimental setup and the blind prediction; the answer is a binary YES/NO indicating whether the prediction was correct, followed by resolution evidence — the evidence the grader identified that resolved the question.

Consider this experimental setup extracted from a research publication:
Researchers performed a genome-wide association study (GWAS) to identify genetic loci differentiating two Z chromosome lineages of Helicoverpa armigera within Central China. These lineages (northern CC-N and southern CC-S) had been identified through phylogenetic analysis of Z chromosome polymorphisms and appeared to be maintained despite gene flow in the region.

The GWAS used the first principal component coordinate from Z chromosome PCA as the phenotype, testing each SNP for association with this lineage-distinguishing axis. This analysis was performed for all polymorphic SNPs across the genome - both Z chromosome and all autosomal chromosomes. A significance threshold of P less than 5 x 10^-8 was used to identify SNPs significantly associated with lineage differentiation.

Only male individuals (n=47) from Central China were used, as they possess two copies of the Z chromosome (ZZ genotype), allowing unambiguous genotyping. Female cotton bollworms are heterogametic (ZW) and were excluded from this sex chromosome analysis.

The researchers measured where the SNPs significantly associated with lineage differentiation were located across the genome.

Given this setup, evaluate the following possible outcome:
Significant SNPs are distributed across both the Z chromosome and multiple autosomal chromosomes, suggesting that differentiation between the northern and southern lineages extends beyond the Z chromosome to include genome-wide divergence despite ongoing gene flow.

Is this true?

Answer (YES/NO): YES